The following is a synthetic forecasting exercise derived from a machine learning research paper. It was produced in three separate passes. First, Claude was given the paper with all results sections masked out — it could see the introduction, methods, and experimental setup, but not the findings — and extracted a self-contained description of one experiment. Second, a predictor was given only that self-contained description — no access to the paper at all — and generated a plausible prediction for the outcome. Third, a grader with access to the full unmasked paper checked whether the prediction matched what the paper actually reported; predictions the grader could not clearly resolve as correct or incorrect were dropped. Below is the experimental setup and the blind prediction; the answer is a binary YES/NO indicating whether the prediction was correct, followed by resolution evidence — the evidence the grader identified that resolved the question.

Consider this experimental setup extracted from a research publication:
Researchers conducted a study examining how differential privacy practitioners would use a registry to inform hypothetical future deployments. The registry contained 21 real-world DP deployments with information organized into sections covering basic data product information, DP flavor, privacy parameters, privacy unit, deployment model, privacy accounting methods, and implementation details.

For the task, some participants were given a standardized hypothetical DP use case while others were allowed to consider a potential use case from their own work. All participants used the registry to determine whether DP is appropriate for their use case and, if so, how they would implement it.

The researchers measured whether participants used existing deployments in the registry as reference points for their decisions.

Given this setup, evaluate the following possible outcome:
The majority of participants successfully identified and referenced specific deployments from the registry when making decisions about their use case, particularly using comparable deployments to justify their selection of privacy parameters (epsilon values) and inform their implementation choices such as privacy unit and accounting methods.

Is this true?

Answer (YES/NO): YES